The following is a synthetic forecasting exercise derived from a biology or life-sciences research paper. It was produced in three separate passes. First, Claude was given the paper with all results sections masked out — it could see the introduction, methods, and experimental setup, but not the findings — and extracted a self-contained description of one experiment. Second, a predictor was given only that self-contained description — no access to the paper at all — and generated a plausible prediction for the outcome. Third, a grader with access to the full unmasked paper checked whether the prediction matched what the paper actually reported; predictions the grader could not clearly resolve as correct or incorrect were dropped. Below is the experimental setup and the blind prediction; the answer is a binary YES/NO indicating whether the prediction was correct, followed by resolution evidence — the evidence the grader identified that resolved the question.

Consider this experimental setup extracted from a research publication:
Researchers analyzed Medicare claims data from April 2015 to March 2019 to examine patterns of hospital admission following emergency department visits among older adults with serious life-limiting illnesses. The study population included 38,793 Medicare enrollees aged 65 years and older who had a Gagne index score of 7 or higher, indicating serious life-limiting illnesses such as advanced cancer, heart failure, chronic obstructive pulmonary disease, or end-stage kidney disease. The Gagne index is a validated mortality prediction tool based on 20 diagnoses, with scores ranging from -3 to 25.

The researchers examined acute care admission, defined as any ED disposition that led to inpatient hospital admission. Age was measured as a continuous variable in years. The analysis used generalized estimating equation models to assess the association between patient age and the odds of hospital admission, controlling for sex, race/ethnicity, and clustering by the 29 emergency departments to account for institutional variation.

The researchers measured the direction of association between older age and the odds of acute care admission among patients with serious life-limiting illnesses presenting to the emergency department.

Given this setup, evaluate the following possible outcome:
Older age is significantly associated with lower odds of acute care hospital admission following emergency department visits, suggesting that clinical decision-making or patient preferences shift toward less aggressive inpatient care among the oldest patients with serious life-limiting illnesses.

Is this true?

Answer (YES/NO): NO